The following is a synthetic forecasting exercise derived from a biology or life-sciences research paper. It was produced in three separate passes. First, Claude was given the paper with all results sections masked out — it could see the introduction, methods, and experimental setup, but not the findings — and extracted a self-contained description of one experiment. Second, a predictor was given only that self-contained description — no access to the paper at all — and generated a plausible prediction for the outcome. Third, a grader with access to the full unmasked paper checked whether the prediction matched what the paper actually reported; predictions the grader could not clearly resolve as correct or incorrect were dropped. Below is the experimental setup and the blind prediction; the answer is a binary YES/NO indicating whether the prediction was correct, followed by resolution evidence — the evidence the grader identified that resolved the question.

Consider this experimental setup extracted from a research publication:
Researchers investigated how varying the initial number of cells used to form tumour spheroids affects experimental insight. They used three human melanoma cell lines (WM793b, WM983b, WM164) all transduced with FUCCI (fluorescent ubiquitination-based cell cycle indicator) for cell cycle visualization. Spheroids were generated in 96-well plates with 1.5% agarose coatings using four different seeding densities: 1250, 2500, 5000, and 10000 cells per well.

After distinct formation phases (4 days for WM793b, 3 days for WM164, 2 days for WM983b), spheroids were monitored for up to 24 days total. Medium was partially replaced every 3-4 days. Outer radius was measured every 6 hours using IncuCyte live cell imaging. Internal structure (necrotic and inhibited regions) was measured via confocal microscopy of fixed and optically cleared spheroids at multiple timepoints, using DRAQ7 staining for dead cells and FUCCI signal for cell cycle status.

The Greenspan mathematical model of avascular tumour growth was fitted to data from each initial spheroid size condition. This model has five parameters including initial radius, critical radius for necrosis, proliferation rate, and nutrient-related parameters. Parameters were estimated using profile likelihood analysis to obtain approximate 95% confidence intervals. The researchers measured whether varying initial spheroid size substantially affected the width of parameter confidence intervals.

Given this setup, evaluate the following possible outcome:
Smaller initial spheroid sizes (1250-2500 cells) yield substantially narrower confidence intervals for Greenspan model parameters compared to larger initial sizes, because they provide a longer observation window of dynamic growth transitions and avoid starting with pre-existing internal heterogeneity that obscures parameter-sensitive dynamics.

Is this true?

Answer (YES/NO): NO